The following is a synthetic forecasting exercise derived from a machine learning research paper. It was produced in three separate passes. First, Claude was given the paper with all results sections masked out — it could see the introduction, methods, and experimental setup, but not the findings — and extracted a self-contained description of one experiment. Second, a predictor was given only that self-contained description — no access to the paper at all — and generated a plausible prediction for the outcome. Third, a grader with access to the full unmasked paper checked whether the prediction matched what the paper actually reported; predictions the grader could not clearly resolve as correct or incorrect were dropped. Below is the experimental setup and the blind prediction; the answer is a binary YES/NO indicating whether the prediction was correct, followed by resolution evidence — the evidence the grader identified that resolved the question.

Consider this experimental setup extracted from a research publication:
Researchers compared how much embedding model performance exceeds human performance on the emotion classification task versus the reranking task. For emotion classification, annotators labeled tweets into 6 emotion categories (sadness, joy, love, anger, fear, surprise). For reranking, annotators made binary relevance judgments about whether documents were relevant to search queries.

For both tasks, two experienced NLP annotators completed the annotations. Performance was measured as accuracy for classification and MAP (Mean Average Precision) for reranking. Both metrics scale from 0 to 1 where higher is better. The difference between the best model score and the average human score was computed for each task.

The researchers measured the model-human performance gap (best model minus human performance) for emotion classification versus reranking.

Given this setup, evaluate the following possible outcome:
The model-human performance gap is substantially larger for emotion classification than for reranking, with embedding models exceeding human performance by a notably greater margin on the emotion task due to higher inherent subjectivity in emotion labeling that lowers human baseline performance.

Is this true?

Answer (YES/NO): YES